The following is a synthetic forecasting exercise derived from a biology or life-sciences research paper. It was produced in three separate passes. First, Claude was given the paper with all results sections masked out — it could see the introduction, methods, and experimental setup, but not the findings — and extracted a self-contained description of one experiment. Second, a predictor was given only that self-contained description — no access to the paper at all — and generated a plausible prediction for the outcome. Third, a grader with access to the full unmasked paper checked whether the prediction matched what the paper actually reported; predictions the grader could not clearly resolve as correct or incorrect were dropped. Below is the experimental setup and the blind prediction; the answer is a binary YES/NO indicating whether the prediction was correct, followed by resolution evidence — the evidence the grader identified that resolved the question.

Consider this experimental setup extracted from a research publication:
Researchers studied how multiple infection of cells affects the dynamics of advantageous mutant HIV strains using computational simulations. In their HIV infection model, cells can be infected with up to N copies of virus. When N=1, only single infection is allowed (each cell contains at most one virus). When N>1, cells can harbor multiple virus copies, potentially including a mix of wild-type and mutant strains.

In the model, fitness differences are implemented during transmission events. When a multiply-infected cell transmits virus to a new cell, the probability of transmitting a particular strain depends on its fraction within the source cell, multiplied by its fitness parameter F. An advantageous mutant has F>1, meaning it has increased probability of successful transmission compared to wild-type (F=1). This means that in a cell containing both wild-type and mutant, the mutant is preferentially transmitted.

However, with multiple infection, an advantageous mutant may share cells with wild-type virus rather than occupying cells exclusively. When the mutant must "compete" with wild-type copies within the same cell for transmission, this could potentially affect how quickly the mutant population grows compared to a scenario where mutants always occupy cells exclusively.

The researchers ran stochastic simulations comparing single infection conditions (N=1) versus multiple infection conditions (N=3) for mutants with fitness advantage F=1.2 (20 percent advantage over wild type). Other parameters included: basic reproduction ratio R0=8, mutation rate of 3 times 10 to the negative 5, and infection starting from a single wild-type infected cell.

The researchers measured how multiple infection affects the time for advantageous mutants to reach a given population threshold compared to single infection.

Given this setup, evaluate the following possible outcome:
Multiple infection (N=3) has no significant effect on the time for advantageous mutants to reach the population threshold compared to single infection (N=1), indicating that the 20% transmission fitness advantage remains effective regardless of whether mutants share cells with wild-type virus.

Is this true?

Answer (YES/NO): NO